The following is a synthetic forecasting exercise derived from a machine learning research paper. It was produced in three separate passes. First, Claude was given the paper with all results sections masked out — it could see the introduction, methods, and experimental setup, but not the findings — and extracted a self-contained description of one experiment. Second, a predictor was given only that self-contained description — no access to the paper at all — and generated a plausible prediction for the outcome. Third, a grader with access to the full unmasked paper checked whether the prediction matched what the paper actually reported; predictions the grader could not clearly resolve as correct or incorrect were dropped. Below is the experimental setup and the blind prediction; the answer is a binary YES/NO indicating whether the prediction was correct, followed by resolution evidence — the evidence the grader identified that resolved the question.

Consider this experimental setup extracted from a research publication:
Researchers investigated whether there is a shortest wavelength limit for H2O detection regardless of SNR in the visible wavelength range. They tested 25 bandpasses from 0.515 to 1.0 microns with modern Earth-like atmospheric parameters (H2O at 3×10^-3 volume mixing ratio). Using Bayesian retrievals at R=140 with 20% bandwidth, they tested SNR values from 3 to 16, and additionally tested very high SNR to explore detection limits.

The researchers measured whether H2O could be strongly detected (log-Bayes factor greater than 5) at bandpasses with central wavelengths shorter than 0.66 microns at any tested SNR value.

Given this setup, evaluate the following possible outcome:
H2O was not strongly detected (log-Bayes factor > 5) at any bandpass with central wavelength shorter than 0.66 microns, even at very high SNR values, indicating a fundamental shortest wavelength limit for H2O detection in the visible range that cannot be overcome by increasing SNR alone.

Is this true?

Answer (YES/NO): YES